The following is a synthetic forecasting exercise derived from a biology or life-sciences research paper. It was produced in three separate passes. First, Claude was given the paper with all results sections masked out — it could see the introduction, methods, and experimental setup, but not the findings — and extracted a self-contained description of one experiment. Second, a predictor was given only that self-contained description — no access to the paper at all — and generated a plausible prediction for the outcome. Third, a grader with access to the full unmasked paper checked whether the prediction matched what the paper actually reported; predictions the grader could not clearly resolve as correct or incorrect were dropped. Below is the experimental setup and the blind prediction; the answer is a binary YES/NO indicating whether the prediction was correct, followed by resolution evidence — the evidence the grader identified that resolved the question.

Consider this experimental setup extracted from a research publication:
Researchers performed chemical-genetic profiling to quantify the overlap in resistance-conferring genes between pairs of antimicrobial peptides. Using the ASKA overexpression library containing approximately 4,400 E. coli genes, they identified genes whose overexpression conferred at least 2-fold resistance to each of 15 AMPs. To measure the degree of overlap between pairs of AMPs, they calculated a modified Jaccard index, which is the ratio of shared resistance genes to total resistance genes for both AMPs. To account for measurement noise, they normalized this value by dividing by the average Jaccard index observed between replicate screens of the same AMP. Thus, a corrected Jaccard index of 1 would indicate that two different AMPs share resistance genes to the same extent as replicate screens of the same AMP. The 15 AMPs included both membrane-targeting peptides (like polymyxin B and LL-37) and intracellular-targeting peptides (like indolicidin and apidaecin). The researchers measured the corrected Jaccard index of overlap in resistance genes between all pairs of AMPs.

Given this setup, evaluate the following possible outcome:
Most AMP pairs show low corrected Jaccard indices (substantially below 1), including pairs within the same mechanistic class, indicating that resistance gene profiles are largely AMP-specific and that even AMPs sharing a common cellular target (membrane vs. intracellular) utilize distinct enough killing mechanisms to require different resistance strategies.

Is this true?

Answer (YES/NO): YES